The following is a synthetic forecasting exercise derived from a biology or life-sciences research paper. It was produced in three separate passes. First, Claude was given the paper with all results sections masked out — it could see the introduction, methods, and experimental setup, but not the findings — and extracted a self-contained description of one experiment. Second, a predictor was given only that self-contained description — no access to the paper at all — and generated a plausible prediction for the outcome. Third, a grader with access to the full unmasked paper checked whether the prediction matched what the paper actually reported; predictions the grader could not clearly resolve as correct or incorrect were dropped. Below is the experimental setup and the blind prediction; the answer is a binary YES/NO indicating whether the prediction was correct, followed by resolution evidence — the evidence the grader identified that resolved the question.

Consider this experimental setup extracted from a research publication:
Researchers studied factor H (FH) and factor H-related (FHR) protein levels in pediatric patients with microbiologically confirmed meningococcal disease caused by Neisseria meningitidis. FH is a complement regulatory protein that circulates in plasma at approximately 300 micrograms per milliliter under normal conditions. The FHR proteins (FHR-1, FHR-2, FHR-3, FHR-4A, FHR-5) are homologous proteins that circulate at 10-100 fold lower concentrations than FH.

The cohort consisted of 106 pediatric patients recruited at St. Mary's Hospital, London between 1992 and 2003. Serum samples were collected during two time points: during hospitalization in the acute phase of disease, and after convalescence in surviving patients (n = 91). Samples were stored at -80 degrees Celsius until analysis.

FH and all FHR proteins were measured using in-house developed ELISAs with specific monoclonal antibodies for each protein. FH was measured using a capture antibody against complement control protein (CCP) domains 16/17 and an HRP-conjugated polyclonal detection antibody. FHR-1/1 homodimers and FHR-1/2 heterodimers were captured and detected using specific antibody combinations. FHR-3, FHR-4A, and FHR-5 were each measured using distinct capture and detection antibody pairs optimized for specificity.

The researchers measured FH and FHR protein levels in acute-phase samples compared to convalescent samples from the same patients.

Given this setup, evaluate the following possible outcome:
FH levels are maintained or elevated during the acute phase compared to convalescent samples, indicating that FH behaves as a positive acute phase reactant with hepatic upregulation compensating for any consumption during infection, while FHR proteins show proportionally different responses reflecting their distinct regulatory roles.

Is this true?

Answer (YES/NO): NO